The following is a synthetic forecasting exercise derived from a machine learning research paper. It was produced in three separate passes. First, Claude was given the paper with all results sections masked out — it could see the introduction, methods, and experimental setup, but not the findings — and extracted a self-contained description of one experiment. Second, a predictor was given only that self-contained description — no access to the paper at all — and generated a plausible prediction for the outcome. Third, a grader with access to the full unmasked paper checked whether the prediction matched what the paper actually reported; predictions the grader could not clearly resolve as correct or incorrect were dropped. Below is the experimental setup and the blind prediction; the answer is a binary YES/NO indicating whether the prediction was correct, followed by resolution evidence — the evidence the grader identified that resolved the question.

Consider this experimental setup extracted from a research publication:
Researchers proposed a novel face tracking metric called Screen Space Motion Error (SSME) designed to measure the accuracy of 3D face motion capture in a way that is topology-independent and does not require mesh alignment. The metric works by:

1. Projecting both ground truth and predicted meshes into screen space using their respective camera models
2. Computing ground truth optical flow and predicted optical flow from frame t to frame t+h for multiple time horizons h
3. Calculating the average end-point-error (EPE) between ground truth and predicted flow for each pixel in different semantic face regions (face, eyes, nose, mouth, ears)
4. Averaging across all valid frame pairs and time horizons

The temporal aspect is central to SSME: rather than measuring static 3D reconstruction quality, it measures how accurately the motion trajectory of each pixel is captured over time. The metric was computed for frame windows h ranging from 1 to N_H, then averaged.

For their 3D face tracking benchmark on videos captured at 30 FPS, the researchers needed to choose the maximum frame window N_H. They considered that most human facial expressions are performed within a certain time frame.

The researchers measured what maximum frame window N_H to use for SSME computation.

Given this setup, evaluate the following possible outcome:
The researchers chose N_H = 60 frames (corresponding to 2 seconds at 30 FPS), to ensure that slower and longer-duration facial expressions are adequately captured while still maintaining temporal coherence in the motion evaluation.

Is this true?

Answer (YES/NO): NO